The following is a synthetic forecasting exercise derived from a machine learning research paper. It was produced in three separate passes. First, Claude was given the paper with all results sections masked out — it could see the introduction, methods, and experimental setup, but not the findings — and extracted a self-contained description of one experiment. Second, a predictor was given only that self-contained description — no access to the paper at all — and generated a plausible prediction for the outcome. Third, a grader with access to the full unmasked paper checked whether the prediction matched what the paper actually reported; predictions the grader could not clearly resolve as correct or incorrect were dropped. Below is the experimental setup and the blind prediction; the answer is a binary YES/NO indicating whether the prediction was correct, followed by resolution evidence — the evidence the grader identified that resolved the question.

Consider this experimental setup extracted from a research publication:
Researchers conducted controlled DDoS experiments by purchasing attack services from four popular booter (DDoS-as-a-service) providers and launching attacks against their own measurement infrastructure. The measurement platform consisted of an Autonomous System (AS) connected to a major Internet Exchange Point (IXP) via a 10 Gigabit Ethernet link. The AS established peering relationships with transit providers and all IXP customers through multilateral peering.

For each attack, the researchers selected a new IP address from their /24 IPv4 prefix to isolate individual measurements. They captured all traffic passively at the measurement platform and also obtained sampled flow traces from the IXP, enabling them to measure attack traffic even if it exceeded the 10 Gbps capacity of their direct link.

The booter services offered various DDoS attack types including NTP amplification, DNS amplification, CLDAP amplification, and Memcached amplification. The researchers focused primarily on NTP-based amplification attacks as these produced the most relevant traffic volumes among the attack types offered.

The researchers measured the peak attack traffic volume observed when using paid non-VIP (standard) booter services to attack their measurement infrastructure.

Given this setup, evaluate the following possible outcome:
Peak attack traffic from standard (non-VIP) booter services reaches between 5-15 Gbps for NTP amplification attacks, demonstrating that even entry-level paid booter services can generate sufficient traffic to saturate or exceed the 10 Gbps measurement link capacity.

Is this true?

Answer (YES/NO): NO